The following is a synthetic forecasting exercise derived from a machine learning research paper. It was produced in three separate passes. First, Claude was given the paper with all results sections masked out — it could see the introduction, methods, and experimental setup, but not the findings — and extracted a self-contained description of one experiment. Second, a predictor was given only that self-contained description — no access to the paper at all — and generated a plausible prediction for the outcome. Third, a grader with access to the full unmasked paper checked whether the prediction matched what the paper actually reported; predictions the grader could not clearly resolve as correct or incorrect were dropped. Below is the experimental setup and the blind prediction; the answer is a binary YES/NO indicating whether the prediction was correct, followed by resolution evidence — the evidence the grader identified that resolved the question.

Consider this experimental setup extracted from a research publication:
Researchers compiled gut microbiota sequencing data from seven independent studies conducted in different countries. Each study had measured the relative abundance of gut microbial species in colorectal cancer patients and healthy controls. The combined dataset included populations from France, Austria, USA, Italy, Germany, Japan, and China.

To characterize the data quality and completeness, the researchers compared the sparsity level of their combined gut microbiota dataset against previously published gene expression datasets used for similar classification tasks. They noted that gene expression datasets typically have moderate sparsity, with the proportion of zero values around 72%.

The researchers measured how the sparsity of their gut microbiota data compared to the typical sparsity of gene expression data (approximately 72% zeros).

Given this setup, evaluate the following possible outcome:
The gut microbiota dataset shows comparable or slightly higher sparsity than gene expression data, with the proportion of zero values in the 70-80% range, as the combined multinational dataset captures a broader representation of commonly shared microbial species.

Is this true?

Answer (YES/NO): NO